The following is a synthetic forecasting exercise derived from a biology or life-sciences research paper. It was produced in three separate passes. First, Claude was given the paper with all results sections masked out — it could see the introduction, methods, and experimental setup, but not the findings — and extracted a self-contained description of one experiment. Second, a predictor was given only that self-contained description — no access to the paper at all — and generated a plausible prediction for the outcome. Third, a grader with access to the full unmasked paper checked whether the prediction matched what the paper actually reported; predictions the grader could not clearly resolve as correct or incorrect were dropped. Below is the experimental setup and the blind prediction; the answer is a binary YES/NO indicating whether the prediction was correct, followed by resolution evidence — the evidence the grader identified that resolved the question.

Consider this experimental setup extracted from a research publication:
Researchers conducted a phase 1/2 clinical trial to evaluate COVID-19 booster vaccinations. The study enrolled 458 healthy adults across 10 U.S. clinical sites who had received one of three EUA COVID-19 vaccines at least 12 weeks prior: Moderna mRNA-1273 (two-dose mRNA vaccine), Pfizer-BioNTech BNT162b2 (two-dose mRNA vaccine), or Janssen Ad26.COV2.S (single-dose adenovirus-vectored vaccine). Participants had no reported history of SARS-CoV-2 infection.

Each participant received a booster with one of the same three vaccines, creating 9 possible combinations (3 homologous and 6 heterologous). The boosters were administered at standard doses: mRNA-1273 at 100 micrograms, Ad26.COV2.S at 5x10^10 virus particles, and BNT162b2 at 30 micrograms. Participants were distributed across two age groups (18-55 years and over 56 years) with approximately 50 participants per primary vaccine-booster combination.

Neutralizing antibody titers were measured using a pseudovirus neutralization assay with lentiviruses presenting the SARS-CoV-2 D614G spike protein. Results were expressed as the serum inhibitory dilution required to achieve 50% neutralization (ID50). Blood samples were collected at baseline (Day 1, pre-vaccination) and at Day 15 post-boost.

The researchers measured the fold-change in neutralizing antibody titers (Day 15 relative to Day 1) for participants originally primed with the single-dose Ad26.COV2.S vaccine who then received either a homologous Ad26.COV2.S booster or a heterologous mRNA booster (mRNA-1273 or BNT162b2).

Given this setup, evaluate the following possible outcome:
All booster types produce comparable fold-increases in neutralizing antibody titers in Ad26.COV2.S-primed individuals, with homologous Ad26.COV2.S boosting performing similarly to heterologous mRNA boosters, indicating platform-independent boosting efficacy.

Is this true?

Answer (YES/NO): NO